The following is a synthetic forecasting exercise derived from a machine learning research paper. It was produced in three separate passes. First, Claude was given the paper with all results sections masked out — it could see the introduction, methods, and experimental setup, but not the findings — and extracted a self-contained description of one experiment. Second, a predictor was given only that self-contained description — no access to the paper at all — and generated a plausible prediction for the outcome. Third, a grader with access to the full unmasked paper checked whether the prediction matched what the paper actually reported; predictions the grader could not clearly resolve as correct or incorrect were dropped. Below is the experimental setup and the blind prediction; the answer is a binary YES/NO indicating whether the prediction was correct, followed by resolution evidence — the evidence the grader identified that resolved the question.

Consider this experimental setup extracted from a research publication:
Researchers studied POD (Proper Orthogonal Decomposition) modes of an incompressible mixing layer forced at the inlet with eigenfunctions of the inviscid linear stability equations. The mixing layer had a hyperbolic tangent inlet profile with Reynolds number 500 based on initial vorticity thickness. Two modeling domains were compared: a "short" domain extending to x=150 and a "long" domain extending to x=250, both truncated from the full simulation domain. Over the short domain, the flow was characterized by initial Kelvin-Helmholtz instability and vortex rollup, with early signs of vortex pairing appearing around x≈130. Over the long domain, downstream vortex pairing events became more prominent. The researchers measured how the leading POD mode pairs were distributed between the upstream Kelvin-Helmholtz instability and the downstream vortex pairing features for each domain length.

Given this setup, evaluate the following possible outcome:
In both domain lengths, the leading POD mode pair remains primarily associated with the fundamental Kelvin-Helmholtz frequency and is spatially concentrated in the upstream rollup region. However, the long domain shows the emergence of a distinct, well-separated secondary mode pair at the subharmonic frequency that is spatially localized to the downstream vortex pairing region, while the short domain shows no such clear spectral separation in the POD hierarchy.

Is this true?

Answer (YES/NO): NO